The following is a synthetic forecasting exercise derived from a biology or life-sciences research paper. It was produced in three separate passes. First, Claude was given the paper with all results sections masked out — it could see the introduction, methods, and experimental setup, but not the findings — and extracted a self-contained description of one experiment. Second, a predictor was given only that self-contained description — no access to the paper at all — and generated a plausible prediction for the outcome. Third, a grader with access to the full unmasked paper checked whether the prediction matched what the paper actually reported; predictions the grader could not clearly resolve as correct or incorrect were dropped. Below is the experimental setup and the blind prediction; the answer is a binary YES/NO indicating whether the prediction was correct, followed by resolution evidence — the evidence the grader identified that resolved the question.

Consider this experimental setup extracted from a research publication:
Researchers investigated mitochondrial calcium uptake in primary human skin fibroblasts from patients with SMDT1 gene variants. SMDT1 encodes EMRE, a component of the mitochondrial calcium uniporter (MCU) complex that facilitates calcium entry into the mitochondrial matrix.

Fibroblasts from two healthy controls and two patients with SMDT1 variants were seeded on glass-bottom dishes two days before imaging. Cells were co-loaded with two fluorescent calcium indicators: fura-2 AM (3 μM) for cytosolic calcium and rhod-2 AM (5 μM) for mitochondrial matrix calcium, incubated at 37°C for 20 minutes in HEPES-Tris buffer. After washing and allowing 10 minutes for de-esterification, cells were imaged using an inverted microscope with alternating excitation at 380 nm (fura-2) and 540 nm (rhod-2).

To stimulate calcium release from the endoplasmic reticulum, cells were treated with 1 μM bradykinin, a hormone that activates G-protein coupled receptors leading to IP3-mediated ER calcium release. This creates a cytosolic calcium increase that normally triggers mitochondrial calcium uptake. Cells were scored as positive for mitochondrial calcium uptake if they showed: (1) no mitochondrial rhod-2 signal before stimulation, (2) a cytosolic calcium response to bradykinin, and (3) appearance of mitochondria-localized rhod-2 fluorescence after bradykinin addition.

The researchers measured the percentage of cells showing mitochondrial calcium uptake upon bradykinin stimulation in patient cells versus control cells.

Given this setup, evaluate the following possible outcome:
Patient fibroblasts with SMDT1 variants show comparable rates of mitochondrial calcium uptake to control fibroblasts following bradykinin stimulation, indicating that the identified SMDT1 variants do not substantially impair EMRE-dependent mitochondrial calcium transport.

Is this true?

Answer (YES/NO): NO